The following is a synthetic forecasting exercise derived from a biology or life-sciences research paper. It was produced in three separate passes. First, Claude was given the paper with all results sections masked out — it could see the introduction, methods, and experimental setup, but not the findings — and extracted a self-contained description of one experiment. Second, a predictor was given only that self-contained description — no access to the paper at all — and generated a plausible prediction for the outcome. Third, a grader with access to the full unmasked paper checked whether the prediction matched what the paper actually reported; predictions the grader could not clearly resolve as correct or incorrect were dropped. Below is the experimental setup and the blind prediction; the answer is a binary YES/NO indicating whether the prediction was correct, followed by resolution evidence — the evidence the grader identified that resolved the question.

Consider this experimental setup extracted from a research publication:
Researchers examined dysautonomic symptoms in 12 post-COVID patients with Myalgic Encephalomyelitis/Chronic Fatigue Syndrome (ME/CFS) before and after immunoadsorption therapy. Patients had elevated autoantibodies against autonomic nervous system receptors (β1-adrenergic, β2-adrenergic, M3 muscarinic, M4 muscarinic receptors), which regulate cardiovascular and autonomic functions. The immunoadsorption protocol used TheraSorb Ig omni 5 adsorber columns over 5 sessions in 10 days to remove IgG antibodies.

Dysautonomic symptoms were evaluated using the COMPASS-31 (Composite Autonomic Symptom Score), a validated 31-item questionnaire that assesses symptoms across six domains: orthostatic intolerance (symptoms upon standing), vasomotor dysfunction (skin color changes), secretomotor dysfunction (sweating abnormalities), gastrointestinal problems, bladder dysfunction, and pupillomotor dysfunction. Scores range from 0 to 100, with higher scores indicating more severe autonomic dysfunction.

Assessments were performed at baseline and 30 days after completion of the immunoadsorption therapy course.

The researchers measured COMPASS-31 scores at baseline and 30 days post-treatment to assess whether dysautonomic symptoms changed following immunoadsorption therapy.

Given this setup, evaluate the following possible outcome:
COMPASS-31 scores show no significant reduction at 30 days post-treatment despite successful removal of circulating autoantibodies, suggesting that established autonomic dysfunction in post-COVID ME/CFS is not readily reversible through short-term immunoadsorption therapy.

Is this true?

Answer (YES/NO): YES